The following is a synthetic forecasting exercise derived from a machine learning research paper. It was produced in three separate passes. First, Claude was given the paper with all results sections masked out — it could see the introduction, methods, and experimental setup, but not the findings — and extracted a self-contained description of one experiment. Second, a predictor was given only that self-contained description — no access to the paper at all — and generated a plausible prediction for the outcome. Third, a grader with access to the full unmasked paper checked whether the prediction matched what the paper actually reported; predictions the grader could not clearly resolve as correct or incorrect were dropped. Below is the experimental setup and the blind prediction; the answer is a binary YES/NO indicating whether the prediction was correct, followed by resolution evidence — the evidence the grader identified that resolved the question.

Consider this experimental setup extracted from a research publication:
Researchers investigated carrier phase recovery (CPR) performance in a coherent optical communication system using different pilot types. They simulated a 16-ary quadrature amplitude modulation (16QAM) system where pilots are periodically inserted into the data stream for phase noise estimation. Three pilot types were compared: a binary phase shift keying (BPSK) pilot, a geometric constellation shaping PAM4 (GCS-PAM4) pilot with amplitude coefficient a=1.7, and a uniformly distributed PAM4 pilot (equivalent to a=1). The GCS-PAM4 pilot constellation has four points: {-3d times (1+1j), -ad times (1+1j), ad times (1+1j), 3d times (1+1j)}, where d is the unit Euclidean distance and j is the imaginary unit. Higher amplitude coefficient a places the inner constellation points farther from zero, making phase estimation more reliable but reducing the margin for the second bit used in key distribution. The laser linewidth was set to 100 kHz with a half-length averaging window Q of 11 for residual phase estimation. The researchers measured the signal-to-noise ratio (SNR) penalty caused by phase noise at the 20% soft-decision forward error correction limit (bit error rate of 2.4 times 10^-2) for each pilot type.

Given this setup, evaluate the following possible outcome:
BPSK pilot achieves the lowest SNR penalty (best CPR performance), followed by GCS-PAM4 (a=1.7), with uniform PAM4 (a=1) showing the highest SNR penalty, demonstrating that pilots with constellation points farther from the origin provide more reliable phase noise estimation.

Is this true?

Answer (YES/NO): YES